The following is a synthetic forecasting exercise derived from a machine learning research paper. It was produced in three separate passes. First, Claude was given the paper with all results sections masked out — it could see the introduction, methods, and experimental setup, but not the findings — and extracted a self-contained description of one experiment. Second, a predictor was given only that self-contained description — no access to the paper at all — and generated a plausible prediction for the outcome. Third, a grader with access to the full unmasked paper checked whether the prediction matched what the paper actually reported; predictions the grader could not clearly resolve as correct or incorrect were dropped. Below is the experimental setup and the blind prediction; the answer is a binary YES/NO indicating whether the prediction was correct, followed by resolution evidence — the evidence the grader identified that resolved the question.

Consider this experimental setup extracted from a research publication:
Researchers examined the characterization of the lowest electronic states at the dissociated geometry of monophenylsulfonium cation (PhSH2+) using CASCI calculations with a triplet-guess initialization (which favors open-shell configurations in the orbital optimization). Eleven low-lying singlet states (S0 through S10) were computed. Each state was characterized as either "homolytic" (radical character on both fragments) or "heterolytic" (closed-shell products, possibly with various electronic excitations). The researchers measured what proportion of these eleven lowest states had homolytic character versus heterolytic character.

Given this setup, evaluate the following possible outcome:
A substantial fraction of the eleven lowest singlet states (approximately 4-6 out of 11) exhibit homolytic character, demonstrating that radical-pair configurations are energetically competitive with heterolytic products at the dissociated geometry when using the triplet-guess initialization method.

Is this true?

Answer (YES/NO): YES